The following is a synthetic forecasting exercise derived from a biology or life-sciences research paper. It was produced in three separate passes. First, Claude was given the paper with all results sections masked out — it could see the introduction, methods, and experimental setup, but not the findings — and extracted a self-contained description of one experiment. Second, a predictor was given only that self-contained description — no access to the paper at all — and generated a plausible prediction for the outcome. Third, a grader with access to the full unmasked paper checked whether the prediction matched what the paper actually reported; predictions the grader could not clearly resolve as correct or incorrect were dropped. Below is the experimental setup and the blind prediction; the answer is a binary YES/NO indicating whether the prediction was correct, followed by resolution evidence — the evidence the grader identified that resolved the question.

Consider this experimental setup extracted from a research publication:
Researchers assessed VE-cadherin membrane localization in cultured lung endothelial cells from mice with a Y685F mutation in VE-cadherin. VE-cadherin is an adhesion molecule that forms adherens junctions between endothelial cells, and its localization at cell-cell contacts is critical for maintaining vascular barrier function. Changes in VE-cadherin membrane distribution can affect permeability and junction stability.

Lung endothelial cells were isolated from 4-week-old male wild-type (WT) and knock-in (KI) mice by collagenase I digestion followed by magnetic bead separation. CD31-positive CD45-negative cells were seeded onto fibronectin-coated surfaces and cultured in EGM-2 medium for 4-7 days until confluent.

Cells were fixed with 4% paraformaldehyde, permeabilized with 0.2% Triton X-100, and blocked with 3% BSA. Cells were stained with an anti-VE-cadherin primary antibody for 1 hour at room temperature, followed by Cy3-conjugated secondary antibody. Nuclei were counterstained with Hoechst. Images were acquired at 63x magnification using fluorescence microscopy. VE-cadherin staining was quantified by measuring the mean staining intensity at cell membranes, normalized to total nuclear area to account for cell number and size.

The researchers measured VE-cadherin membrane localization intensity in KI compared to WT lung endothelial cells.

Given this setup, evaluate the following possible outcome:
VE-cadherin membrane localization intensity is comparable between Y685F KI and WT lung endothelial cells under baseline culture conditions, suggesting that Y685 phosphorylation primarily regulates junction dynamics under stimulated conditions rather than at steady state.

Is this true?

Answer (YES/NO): NO